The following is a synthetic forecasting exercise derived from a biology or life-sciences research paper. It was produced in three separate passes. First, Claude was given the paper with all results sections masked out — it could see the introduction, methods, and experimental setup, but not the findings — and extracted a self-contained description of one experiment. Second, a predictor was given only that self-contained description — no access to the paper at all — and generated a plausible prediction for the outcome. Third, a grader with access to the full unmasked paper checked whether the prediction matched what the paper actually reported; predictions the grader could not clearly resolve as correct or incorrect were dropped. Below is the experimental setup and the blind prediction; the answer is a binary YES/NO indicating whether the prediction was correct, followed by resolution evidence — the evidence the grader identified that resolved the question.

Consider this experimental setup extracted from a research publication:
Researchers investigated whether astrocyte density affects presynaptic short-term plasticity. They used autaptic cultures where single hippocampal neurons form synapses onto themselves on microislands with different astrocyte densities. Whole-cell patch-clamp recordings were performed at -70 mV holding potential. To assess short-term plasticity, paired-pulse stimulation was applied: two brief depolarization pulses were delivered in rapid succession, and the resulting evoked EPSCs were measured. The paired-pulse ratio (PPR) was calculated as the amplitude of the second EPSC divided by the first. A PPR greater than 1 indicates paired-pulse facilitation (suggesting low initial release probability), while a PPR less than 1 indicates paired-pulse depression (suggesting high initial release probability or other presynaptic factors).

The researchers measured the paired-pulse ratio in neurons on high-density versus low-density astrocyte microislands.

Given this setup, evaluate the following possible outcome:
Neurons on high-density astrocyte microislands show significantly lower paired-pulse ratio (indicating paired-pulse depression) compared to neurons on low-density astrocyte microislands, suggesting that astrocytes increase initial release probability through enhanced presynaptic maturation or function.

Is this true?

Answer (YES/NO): NO